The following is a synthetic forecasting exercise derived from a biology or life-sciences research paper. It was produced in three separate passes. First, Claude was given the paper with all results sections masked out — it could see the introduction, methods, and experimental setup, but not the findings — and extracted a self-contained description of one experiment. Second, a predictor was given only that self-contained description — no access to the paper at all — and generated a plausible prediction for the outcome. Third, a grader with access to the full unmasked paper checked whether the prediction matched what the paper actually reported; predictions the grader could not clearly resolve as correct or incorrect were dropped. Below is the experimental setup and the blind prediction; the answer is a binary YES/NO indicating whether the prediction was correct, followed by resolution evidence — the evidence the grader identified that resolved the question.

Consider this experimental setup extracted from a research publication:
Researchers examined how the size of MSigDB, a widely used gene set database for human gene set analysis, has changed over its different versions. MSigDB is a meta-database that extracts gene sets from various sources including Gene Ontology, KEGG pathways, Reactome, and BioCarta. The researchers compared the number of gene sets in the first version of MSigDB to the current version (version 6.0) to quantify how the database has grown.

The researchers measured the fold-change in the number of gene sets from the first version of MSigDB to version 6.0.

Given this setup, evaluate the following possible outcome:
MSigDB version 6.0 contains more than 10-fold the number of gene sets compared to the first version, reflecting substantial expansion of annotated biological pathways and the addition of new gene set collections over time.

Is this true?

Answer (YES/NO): YES